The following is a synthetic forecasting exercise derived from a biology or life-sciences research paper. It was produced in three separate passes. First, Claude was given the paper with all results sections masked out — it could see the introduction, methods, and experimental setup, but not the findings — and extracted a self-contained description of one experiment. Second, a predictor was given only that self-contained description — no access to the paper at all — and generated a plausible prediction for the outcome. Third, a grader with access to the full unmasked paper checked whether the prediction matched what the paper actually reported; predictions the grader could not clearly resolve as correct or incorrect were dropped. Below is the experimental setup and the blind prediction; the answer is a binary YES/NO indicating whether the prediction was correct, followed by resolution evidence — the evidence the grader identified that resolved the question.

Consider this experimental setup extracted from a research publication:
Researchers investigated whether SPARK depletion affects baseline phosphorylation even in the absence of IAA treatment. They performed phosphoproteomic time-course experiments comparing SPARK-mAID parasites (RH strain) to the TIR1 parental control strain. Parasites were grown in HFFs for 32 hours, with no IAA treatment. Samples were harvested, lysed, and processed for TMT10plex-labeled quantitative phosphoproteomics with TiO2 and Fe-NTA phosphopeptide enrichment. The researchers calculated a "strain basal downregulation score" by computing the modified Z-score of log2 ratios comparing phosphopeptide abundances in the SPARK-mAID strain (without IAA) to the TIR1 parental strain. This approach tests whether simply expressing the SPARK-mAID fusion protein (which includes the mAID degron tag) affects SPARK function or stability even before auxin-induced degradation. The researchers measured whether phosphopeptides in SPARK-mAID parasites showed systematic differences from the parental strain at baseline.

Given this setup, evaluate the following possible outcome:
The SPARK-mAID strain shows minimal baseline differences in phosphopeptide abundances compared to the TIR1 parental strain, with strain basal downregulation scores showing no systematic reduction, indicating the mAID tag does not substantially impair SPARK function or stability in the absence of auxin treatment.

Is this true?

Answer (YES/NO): NO